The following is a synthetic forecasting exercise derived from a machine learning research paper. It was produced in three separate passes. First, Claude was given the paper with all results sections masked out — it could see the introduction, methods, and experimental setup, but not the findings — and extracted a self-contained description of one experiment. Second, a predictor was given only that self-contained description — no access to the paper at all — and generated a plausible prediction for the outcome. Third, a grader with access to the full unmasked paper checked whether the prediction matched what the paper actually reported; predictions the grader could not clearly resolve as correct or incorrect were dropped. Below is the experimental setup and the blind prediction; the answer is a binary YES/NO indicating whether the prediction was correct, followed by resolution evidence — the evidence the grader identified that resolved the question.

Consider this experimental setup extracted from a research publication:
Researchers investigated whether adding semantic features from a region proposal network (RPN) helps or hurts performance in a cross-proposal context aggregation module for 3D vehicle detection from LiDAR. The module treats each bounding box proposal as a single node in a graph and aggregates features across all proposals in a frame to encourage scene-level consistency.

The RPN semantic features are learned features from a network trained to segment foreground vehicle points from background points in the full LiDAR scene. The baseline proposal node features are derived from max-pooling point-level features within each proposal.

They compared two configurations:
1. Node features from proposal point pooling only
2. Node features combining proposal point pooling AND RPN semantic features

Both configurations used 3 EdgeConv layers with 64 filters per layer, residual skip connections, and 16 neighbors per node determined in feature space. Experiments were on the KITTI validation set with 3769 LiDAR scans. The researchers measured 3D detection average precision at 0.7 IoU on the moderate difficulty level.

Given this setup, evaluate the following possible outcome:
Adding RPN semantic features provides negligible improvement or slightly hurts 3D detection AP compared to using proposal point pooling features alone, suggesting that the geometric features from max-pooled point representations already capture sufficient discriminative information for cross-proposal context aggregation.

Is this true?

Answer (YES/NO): NO